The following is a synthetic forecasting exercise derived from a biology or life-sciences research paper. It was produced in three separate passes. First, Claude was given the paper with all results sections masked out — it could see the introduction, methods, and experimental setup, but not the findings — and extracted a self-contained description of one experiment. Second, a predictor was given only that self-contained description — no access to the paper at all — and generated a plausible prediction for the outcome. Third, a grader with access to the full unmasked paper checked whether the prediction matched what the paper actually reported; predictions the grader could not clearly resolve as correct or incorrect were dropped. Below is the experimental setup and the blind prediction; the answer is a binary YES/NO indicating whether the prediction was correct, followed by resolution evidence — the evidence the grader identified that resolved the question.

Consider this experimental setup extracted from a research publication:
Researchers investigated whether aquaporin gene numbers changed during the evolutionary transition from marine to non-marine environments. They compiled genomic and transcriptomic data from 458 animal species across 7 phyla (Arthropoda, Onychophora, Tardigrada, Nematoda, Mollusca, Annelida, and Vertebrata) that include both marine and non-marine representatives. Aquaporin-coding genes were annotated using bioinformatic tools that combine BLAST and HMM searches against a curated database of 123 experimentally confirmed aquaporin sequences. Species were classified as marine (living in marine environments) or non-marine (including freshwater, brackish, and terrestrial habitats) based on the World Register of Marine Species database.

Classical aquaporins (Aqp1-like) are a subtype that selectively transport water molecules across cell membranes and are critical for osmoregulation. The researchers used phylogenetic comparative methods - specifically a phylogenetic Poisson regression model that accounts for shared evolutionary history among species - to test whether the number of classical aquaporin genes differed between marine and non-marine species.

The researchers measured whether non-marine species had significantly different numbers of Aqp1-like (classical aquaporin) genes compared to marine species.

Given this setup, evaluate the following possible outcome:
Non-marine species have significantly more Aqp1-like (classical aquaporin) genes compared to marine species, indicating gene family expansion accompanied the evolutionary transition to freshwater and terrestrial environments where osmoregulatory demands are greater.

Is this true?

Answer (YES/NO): NO